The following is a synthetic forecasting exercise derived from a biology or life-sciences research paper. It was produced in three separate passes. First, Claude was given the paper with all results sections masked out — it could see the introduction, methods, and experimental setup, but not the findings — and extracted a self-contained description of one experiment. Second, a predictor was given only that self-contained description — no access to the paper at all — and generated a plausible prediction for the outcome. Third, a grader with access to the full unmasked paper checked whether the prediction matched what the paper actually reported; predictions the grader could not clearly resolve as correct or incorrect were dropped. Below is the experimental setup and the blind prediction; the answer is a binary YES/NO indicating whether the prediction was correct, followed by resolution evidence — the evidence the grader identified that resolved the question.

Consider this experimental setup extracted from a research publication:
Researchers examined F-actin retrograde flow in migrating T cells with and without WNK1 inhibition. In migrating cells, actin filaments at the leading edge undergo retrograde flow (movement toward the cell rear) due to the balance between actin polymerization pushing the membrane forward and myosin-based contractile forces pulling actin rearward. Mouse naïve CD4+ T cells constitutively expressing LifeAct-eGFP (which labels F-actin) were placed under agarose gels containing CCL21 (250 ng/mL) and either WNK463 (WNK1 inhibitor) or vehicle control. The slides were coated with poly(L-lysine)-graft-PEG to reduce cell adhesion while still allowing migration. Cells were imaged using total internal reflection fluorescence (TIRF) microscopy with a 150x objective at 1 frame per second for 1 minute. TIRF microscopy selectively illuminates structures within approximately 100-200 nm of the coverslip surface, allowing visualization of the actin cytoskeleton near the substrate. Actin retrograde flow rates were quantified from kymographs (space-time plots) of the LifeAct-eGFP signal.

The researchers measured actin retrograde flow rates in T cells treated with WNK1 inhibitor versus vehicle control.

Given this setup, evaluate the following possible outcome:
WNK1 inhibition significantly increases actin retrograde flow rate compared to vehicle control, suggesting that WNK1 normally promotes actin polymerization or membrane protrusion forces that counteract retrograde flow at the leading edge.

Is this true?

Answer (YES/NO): NO